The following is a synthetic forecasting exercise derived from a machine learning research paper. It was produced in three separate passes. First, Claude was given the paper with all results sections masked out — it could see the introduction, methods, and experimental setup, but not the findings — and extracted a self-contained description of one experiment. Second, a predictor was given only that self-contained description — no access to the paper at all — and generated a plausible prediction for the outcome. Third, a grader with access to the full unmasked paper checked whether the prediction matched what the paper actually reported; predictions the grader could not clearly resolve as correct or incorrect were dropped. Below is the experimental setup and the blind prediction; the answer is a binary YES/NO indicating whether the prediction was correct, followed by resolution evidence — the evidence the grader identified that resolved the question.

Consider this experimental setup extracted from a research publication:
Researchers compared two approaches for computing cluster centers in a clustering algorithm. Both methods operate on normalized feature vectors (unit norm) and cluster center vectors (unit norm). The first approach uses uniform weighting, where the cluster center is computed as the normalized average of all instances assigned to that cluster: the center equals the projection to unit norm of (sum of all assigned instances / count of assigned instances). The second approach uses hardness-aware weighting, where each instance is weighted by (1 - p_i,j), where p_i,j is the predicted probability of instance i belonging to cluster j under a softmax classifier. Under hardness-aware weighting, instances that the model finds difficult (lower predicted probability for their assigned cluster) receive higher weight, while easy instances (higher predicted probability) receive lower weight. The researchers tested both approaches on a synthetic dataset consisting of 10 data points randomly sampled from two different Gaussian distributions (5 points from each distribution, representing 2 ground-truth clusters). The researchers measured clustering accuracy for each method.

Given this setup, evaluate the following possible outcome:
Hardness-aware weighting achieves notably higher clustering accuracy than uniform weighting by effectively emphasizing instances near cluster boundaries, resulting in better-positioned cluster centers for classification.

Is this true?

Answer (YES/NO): YES